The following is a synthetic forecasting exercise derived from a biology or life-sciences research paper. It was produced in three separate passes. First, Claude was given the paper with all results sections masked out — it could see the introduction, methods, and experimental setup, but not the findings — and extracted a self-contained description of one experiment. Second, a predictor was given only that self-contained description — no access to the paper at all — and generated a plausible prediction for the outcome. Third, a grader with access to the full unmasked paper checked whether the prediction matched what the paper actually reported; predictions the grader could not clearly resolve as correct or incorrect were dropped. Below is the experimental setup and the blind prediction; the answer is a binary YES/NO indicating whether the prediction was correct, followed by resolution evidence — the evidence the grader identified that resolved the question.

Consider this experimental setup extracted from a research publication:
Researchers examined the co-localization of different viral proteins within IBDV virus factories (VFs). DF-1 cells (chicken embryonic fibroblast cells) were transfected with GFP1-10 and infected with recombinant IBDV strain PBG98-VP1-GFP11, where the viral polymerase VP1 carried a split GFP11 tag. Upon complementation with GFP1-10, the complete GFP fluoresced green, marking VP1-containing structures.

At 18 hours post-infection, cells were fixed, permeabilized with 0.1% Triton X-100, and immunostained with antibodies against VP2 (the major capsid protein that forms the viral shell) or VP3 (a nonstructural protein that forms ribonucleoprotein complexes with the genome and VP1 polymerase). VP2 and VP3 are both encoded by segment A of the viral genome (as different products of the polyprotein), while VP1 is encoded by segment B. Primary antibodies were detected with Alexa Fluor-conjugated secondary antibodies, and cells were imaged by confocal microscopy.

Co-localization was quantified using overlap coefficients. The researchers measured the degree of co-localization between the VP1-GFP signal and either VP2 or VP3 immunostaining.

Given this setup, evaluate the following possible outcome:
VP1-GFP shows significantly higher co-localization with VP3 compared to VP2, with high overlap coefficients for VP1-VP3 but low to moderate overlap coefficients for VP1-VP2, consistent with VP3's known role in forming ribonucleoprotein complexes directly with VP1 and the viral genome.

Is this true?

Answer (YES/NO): YES